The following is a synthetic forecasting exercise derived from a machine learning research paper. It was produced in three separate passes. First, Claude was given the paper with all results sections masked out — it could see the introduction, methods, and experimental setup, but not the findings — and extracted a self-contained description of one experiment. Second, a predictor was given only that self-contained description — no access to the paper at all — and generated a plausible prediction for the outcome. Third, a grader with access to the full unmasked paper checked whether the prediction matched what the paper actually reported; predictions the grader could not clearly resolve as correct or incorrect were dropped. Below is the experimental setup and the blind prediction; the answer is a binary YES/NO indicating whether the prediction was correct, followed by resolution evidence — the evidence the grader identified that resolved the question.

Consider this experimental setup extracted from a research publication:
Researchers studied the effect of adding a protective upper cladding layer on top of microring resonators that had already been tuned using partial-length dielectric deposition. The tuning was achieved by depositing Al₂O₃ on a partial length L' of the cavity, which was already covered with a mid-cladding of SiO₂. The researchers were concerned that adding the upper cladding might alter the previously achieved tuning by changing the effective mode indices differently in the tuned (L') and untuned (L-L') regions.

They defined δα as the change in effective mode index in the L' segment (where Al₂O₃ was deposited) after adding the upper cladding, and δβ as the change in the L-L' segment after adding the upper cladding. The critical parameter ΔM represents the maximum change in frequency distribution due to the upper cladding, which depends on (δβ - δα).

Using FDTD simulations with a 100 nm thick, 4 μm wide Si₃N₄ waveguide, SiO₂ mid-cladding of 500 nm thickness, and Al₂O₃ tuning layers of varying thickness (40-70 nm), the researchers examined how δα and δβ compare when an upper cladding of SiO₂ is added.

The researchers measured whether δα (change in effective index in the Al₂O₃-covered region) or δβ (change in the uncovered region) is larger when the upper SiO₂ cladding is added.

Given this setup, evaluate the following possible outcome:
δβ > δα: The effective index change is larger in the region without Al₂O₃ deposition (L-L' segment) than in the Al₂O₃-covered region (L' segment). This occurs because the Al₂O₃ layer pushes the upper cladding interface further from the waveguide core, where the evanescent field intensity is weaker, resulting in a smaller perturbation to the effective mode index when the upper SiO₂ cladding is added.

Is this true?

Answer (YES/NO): YES